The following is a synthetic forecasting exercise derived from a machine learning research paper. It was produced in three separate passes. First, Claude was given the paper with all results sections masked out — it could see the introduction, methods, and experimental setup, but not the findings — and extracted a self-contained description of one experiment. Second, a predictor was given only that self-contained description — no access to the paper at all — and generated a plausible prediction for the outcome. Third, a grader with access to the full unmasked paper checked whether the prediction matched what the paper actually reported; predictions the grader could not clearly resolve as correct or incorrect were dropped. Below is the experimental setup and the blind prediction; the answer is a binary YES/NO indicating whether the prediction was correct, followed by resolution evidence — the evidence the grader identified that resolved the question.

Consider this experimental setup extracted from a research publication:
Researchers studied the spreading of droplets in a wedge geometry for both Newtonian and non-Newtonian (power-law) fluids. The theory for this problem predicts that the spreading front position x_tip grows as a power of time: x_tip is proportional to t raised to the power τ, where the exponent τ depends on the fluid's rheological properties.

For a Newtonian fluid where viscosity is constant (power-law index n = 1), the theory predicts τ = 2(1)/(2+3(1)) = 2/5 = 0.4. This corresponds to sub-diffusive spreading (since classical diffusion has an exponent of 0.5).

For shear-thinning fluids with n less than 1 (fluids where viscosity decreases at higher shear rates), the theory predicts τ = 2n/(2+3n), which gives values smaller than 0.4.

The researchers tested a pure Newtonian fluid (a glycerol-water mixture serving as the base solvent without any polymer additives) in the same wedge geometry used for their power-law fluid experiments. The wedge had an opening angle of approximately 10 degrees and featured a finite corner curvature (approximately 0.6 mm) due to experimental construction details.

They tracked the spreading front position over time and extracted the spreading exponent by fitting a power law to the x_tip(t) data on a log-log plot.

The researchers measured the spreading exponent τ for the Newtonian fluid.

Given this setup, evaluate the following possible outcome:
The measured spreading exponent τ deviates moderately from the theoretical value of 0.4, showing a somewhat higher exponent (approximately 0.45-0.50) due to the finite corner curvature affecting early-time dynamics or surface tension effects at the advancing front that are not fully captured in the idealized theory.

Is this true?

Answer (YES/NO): NO